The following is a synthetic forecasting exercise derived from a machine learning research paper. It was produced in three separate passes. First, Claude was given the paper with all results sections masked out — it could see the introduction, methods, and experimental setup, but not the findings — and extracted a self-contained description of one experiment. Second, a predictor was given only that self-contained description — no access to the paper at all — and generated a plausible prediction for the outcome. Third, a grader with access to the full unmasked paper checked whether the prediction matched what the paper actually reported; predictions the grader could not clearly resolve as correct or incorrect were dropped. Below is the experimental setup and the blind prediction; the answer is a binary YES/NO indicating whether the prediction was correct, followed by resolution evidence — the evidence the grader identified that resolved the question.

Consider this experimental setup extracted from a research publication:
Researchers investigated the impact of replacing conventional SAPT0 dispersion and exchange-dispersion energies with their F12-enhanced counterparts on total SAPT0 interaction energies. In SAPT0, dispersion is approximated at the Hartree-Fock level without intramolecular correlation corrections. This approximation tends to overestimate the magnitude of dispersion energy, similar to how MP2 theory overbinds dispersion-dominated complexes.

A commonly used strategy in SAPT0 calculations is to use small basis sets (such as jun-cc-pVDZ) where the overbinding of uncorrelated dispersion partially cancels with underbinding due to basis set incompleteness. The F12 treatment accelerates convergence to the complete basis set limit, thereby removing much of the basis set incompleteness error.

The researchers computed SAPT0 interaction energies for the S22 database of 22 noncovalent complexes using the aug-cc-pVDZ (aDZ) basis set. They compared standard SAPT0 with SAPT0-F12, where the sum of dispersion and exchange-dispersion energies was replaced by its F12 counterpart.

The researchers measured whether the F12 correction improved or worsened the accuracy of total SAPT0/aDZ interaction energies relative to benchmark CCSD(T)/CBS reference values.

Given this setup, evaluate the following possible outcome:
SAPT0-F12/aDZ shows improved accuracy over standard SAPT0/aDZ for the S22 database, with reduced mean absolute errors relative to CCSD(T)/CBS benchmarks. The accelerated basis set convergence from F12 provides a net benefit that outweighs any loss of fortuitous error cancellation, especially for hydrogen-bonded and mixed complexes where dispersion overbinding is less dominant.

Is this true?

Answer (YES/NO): NO